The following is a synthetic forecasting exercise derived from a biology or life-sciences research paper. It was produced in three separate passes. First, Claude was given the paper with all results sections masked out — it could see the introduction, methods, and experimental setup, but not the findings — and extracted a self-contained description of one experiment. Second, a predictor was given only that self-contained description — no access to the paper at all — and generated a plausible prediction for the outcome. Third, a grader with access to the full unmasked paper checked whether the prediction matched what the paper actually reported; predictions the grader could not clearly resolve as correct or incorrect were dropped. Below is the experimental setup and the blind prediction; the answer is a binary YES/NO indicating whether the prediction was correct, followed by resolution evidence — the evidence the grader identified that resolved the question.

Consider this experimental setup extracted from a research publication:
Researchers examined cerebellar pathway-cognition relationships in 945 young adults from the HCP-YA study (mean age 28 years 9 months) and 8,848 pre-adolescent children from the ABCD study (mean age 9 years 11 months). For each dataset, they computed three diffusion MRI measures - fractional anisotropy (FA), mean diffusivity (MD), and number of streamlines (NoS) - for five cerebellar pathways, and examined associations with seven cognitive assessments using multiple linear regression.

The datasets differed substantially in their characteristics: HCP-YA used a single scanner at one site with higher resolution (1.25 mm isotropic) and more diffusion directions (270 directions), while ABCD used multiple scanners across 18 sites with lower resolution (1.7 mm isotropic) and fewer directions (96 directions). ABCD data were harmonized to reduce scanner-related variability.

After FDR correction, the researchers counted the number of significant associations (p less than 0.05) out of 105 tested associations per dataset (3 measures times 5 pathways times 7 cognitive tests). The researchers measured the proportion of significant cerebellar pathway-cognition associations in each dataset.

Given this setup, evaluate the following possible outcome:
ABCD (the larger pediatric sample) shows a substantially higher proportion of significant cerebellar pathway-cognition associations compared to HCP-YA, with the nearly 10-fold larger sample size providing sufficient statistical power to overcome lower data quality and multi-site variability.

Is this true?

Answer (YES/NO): YES